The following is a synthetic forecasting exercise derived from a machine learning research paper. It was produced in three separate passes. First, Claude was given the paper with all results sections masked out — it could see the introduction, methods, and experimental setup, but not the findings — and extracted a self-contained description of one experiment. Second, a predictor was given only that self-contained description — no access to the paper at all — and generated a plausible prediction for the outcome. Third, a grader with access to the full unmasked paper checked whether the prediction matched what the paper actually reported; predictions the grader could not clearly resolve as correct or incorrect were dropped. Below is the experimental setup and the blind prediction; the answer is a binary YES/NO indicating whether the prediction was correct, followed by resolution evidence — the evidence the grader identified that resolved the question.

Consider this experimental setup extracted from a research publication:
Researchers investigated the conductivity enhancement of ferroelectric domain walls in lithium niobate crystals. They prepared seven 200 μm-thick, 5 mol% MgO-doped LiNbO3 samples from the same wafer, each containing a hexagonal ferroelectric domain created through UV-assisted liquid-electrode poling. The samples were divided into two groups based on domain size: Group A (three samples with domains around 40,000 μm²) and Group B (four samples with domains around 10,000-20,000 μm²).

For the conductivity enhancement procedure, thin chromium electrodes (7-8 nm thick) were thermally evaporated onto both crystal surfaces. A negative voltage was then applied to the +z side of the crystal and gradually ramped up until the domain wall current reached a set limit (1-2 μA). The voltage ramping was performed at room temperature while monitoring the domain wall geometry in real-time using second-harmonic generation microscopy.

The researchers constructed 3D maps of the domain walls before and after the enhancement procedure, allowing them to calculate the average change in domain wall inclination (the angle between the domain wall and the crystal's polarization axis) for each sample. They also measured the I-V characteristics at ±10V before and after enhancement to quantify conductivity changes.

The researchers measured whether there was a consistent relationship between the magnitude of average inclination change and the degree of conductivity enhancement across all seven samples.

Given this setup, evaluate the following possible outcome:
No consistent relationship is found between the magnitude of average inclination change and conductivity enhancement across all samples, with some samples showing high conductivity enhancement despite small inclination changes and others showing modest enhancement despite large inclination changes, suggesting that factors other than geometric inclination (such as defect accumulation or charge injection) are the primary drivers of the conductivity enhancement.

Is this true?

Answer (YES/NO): YES